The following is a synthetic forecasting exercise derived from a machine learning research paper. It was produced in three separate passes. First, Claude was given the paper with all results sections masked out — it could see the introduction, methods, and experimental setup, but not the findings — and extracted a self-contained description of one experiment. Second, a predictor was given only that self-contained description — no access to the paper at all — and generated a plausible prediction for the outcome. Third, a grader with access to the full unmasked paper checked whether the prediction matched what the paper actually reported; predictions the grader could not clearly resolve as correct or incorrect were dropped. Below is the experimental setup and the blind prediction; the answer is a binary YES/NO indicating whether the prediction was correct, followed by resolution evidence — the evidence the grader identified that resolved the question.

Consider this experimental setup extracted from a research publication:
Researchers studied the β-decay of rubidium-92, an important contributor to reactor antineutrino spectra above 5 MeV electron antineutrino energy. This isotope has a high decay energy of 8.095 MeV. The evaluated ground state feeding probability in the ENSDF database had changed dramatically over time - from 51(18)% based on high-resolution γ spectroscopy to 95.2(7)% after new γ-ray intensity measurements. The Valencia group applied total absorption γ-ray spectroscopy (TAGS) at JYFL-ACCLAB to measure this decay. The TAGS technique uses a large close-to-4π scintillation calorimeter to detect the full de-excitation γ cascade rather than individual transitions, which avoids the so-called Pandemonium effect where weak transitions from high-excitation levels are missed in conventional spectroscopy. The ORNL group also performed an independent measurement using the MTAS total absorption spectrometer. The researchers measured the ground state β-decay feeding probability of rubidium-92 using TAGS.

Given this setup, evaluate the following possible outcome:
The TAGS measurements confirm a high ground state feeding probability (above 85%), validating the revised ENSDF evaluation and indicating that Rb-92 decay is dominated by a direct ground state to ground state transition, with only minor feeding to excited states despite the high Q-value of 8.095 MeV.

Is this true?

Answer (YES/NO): YES